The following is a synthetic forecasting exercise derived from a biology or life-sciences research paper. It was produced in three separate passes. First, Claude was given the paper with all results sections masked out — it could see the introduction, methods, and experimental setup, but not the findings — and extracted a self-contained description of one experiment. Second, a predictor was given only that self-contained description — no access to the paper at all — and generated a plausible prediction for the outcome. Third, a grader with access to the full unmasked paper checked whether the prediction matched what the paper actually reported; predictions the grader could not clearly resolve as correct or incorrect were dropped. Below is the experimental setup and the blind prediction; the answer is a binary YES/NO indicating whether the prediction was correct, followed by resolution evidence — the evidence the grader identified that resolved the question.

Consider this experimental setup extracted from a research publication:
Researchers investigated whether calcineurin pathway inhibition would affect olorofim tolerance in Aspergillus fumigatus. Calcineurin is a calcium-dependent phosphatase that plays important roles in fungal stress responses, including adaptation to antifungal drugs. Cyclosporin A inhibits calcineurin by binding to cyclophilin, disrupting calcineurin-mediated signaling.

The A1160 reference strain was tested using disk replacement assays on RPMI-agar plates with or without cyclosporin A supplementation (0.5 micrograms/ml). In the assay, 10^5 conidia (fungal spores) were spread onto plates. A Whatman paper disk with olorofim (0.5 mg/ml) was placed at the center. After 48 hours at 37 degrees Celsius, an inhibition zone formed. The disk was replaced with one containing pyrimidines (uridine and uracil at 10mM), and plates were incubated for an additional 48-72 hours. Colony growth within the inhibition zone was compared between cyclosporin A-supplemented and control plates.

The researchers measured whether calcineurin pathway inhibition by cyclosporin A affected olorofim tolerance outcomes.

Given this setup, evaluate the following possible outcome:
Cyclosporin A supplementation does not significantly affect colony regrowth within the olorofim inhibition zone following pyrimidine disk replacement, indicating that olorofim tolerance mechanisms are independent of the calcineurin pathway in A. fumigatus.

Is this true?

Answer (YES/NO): NO